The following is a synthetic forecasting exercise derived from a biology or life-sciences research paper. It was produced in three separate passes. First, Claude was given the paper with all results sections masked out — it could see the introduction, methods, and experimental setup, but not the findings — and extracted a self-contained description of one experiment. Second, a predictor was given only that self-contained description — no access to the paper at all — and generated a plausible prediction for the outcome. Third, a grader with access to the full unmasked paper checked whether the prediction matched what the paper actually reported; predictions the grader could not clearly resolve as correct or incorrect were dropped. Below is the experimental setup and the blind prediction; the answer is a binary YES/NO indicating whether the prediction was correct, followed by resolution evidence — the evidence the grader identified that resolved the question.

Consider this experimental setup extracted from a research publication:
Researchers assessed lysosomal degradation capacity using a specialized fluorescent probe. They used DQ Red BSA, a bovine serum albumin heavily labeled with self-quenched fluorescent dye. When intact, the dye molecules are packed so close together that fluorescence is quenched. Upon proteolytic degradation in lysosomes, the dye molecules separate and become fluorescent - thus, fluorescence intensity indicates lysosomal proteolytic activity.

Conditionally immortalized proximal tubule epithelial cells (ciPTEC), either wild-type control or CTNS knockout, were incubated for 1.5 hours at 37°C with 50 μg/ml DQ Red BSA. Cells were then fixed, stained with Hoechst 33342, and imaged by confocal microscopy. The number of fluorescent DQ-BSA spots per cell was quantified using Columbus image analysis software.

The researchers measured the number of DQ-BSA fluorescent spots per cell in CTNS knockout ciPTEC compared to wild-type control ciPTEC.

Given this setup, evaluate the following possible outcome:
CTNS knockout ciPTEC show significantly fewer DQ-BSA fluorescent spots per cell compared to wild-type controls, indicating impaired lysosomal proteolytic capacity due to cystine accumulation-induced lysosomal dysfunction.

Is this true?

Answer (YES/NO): YES